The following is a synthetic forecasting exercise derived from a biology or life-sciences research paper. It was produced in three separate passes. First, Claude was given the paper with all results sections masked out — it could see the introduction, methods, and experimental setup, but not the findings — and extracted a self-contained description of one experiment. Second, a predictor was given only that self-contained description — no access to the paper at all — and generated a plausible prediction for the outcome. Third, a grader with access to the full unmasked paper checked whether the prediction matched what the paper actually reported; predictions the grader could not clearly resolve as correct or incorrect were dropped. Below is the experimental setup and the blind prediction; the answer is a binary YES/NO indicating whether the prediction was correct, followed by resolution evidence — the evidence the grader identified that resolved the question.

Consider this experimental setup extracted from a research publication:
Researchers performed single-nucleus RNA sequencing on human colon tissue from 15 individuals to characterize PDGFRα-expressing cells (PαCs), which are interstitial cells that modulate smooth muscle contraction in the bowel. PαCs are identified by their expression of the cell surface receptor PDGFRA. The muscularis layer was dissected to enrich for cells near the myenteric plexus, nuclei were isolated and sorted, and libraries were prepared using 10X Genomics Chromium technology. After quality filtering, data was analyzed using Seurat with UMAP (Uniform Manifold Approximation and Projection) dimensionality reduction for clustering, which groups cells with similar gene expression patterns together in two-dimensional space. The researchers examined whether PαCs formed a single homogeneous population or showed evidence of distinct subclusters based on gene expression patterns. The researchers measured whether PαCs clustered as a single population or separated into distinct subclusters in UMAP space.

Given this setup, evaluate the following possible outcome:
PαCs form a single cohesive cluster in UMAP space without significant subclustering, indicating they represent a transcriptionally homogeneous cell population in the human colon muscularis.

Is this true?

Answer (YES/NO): NO